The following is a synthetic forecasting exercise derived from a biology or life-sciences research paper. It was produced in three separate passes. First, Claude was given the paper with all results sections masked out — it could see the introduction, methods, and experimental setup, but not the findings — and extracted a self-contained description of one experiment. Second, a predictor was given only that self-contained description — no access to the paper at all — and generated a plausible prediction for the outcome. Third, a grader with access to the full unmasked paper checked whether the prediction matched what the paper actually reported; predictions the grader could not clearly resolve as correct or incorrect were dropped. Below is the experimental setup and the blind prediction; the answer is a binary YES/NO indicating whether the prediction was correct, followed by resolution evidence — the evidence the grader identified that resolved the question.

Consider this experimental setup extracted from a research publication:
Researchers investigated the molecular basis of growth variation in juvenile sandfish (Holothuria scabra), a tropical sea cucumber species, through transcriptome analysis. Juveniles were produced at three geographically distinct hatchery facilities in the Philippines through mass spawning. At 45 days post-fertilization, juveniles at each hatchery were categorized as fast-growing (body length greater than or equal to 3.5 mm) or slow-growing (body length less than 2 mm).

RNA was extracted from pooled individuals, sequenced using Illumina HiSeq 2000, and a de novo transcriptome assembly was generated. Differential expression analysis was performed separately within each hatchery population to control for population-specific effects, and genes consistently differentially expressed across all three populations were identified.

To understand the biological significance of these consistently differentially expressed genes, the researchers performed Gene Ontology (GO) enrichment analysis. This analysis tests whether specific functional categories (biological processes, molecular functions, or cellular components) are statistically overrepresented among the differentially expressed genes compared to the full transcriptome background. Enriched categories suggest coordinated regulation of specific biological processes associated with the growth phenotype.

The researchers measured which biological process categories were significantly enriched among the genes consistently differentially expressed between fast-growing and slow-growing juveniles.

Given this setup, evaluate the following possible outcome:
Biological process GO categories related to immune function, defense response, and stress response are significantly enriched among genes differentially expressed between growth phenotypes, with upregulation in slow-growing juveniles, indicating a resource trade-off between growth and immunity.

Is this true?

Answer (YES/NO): NO